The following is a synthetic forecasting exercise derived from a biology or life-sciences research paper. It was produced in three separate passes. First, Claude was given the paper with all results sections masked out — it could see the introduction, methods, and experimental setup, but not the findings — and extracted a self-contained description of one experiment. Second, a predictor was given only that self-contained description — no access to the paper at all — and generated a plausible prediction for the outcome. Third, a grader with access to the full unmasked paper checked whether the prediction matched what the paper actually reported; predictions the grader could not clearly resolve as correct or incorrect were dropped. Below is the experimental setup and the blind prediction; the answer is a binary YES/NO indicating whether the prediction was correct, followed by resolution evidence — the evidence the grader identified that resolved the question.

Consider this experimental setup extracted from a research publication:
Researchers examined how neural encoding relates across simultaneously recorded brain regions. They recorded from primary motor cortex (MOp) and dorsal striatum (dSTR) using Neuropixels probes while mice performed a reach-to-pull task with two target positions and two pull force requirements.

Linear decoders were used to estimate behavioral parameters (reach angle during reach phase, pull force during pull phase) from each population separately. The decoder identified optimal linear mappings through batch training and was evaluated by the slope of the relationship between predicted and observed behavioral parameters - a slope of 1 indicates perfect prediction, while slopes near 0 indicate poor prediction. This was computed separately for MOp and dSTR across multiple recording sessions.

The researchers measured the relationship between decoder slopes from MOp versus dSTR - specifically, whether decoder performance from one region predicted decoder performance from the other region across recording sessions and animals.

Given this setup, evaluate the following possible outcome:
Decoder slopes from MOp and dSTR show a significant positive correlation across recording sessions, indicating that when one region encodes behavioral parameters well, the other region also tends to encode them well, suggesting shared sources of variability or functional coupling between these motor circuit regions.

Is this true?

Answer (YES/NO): NO